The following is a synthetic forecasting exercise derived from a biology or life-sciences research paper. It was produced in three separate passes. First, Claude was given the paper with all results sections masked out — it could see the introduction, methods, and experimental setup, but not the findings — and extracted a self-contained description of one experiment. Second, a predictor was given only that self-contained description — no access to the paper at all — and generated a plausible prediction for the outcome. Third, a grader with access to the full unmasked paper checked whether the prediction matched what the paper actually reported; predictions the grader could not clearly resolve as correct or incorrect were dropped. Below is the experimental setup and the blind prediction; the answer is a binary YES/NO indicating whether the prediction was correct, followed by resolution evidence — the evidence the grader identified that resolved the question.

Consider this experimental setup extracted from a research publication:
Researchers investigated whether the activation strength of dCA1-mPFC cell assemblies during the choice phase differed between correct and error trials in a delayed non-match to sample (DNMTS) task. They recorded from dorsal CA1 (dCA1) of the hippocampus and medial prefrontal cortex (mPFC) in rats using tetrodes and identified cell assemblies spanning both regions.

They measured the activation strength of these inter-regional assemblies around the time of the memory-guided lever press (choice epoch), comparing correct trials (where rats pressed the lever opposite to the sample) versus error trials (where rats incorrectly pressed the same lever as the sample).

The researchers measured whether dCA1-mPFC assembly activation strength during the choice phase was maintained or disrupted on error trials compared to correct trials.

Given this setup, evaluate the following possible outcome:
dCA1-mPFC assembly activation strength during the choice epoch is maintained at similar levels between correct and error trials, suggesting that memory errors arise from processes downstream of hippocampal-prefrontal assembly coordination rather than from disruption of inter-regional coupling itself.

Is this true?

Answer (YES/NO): YES